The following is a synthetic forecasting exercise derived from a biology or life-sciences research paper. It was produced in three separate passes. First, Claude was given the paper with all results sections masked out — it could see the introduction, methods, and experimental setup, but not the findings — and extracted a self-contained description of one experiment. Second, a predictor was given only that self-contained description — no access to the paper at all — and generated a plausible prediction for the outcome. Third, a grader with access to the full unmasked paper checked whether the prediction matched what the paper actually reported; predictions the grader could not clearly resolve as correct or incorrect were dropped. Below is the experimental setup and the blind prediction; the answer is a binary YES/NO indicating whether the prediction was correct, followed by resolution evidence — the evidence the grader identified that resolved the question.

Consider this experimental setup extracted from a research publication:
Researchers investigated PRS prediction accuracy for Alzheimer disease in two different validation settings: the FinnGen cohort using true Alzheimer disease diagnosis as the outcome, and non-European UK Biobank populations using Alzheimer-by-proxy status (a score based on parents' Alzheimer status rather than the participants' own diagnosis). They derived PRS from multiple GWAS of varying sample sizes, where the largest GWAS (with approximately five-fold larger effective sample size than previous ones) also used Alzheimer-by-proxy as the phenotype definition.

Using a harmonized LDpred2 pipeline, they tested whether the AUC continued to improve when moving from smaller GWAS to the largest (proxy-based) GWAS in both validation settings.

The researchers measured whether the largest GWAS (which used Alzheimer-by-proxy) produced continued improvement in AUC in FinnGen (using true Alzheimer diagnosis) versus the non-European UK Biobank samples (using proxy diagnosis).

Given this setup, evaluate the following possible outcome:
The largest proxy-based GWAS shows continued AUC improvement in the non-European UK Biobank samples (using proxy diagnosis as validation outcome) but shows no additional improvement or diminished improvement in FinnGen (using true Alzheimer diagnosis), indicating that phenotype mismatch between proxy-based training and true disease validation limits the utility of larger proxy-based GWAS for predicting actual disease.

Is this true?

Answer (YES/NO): YES